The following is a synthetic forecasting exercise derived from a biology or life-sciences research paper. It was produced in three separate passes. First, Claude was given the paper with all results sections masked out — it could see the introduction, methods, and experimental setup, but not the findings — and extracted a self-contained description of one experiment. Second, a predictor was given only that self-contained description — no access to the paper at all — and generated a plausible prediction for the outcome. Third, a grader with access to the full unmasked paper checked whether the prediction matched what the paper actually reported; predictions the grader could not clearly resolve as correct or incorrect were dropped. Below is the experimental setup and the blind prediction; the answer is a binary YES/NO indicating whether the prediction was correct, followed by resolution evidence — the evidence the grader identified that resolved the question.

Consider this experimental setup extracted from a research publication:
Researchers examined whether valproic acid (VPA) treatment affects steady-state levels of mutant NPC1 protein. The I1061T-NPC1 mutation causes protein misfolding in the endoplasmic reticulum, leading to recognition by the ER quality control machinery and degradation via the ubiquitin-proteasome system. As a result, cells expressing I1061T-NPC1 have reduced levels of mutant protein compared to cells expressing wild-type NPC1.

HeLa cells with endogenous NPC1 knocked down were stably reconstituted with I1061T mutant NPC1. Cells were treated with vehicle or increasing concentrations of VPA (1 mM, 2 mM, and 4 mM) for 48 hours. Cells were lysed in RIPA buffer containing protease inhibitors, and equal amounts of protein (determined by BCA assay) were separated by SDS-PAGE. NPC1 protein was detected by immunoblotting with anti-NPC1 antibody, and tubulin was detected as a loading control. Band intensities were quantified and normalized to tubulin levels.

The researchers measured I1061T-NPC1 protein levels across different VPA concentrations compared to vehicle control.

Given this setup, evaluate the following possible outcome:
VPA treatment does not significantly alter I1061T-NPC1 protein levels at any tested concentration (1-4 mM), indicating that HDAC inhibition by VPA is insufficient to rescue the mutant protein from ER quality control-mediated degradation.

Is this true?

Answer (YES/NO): NO